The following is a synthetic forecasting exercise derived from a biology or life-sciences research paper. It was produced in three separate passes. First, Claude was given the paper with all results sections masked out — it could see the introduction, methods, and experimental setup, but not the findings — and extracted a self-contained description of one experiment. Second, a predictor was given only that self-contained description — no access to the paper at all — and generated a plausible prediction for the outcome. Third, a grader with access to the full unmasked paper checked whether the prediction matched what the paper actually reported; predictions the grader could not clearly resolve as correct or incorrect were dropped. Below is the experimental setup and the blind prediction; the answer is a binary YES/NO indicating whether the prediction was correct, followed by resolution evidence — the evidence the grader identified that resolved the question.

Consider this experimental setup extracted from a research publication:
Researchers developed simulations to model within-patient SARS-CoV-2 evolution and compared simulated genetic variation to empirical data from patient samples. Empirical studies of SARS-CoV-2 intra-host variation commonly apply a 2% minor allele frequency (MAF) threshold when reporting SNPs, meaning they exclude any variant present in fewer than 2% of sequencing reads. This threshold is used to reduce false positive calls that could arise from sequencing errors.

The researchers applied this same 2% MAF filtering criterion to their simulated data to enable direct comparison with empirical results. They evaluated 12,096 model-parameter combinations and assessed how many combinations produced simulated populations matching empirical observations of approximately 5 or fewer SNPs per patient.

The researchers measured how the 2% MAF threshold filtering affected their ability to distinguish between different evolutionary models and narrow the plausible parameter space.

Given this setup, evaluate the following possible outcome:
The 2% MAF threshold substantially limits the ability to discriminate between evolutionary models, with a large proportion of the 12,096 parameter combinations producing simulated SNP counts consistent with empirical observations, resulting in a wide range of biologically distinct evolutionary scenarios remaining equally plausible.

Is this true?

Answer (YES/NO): NO